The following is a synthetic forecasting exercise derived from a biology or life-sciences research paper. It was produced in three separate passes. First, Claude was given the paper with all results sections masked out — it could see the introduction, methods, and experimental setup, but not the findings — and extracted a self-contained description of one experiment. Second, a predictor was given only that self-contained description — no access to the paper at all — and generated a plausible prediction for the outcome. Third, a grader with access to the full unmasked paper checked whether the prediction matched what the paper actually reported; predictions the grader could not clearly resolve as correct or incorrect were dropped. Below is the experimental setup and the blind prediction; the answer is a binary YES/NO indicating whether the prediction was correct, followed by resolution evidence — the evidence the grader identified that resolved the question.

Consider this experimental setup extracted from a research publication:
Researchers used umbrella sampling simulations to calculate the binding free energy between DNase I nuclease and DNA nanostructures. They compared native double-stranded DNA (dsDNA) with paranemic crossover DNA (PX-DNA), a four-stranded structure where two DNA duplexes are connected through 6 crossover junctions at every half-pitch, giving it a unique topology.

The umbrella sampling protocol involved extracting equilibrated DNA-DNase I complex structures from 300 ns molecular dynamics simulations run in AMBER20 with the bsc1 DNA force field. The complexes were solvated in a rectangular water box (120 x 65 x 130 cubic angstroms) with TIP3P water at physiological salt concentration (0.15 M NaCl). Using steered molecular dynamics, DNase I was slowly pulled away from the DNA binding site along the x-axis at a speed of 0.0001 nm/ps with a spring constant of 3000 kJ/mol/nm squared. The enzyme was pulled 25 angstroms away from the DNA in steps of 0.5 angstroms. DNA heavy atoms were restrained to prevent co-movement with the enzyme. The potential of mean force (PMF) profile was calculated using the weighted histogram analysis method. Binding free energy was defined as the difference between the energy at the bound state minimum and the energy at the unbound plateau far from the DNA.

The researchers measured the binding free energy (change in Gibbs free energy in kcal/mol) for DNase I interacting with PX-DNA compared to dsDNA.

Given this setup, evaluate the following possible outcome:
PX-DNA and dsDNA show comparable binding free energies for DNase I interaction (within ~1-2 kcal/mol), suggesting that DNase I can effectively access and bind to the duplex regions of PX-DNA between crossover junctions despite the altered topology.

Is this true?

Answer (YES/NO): NO